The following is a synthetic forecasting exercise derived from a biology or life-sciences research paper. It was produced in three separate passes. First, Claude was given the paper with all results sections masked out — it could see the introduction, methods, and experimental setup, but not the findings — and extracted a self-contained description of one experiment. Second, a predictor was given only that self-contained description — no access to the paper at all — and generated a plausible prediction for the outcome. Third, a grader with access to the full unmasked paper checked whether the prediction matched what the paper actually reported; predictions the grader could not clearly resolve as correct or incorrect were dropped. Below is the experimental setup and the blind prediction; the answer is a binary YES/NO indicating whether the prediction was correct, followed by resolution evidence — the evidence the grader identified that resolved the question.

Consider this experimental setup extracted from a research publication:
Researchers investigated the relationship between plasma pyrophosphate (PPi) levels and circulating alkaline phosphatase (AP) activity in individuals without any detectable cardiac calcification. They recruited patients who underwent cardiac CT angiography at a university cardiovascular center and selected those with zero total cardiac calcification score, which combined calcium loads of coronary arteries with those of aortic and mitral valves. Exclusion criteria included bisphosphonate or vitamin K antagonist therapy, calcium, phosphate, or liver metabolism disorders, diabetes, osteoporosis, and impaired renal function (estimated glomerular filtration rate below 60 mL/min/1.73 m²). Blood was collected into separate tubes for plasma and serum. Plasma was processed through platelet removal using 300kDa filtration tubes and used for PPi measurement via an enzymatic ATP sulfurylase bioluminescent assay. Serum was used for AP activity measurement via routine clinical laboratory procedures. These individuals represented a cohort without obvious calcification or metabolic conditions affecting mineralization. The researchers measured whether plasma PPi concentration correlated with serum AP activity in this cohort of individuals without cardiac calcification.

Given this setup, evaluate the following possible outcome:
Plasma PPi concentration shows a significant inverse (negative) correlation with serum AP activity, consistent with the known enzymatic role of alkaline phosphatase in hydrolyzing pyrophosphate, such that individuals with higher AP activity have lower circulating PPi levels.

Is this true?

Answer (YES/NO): YES